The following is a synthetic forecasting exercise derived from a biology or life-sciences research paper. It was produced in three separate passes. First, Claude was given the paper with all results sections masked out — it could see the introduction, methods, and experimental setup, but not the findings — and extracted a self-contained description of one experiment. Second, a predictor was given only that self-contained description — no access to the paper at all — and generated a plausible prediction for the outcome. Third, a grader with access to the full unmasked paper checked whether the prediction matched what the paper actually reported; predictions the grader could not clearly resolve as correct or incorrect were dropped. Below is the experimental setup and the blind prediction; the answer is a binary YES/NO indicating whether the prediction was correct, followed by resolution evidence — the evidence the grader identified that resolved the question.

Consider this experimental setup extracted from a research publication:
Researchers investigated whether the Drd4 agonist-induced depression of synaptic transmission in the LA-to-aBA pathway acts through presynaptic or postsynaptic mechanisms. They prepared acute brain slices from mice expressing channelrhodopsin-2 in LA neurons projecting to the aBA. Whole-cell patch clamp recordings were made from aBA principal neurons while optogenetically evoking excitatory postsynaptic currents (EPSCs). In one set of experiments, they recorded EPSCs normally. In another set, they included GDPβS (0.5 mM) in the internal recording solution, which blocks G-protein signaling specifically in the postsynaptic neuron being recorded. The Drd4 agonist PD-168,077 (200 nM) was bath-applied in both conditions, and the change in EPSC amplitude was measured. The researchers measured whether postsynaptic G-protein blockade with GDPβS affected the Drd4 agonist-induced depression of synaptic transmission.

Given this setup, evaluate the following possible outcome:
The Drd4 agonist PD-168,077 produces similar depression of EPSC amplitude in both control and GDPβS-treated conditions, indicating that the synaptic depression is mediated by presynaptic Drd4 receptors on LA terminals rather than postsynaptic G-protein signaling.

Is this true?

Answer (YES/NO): YES